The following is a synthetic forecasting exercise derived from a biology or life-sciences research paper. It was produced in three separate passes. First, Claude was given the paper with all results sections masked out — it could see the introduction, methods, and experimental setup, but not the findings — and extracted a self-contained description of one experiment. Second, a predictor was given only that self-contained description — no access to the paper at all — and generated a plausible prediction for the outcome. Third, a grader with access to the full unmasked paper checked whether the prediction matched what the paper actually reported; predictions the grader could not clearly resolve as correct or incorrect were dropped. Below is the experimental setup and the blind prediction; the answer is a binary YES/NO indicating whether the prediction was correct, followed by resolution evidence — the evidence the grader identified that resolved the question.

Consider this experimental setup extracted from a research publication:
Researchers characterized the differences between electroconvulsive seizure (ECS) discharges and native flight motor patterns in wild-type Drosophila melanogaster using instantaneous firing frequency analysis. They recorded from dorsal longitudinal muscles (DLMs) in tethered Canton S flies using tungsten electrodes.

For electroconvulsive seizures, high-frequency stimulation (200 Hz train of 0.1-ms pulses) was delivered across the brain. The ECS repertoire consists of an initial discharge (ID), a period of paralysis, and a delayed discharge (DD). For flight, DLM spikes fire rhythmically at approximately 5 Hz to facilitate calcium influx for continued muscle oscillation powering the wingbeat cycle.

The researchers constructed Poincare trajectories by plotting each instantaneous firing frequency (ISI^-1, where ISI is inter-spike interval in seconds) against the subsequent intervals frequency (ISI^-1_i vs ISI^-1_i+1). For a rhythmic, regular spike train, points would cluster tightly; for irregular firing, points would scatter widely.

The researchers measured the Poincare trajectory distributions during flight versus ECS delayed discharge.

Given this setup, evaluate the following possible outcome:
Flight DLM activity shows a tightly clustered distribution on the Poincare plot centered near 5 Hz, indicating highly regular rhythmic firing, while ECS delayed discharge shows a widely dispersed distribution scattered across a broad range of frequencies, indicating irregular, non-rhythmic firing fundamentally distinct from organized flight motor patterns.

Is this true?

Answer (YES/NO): NO